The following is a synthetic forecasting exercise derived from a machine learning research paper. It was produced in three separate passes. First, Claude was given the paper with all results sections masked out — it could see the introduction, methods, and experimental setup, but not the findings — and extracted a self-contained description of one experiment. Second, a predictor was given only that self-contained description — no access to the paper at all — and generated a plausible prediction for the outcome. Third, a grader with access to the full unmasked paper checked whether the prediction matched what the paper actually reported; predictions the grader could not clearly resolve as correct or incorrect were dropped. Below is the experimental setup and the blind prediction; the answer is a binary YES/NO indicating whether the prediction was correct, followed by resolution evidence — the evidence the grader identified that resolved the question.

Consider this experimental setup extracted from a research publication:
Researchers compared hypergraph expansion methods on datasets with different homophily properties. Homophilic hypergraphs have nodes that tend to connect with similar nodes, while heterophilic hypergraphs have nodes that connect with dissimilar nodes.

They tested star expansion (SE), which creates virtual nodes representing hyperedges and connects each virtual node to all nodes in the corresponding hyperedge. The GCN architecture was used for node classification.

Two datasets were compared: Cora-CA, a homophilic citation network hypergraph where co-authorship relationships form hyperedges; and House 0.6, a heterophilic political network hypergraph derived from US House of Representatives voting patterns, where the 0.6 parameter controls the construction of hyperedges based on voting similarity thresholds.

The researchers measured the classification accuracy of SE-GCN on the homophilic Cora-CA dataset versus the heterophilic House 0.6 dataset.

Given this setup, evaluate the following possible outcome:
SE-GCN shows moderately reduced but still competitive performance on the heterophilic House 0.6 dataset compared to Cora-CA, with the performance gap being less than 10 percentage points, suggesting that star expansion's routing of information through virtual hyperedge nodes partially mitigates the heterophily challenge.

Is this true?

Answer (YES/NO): NO